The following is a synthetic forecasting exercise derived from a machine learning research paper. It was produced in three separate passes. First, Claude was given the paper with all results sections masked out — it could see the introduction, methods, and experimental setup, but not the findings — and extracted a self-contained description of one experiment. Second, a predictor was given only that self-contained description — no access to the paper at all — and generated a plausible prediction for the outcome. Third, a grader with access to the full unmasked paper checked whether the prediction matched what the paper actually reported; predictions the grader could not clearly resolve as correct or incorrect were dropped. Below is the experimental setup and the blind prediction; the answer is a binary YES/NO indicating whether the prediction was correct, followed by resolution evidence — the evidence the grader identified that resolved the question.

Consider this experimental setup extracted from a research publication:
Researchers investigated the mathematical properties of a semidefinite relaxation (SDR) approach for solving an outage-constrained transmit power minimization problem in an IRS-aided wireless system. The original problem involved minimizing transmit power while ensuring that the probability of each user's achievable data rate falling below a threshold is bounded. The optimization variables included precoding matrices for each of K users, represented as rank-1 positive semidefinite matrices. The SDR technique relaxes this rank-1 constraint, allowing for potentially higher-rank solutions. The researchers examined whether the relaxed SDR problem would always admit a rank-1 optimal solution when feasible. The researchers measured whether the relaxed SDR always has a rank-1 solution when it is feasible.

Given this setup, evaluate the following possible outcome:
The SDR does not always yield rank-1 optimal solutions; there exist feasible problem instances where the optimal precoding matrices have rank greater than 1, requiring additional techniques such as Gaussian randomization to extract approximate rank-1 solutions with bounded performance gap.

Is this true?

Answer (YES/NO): NO